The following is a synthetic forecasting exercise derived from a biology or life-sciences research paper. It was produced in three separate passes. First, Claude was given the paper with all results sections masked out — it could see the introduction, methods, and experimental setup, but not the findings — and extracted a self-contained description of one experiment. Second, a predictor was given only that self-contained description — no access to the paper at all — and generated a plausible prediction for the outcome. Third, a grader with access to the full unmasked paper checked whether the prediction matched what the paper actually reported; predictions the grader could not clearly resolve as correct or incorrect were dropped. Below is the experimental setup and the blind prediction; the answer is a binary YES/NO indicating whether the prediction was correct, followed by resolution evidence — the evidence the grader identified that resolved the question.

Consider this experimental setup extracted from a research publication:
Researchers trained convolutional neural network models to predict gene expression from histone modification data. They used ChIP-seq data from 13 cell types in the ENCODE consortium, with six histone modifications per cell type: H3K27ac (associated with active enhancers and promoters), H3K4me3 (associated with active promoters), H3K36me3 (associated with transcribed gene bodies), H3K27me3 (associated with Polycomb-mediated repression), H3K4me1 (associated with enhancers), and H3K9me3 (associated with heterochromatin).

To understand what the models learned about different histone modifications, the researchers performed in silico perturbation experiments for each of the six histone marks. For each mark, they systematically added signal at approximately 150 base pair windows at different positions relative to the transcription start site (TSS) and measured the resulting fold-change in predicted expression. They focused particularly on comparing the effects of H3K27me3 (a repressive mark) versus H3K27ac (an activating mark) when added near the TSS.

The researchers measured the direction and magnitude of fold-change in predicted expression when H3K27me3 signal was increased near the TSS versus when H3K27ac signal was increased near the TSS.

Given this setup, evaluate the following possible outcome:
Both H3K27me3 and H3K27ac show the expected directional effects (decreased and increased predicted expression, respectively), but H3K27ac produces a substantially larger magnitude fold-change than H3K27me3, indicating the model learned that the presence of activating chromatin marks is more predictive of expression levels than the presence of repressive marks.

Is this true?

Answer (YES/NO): YES